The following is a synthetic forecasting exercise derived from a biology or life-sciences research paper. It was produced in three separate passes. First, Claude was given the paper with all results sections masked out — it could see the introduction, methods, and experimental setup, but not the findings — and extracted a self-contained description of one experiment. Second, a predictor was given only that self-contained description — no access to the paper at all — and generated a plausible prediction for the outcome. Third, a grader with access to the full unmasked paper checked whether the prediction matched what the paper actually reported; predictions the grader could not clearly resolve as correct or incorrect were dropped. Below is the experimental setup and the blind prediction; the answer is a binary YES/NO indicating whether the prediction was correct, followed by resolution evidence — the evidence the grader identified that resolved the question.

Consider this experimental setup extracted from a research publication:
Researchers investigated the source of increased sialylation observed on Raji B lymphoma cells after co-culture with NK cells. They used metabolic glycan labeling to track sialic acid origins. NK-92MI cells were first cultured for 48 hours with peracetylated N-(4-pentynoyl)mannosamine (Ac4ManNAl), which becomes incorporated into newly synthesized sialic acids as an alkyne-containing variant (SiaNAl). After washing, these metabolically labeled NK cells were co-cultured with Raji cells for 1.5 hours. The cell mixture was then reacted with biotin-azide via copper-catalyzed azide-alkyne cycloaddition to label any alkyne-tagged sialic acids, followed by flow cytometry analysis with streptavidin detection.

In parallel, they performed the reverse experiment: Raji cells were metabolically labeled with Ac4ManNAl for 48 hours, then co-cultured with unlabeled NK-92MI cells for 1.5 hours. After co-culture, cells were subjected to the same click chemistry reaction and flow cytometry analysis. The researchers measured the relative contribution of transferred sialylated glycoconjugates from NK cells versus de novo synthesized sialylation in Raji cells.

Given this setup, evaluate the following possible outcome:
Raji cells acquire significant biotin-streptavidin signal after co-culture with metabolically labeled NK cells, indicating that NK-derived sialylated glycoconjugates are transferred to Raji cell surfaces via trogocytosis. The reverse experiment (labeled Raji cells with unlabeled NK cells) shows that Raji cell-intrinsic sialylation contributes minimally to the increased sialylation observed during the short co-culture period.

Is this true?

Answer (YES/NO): NO